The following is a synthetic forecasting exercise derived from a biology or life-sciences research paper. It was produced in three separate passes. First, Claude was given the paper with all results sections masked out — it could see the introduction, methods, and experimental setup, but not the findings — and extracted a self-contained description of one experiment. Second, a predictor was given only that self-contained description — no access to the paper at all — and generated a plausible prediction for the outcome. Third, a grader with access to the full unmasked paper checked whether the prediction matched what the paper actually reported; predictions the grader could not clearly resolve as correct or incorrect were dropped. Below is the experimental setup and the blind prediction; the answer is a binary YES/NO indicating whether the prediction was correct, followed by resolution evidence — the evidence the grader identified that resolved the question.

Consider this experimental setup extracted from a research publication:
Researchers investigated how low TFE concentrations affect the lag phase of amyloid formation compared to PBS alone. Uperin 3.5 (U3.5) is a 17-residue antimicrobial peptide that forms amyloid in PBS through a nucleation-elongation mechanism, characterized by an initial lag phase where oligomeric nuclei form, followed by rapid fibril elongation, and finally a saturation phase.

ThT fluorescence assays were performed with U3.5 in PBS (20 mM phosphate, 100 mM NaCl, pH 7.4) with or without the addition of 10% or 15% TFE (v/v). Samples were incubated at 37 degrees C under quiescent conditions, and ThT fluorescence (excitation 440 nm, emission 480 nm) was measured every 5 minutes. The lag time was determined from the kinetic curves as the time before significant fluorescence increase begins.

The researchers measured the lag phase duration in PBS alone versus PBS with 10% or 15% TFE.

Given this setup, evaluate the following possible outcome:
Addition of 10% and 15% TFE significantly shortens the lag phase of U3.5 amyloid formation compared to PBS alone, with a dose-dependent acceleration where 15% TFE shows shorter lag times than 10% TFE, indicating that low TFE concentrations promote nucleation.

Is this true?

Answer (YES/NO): NO